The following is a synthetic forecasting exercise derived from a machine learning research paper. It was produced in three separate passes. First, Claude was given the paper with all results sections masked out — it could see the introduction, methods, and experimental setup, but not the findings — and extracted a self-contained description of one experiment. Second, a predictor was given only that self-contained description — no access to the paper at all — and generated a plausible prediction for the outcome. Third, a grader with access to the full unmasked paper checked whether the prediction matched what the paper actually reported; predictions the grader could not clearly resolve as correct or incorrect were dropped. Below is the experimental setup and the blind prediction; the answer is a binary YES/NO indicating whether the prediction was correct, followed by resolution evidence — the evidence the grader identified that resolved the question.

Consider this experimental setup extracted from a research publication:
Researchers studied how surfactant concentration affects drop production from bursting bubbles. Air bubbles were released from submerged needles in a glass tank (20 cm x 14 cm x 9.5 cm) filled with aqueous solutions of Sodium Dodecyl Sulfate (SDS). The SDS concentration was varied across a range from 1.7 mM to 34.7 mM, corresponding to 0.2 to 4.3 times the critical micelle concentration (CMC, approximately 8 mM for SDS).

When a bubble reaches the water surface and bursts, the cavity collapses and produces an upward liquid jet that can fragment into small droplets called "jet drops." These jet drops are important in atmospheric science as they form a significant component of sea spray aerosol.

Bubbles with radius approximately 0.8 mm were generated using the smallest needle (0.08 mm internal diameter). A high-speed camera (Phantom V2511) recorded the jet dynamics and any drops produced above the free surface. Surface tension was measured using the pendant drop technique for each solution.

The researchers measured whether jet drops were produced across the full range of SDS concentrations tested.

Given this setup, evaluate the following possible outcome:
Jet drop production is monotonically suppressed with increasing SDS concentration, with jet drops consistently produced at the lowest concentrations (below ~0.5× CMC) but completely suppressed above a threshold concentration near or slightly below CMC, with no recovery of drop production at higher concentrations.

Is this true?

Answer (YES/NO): NO